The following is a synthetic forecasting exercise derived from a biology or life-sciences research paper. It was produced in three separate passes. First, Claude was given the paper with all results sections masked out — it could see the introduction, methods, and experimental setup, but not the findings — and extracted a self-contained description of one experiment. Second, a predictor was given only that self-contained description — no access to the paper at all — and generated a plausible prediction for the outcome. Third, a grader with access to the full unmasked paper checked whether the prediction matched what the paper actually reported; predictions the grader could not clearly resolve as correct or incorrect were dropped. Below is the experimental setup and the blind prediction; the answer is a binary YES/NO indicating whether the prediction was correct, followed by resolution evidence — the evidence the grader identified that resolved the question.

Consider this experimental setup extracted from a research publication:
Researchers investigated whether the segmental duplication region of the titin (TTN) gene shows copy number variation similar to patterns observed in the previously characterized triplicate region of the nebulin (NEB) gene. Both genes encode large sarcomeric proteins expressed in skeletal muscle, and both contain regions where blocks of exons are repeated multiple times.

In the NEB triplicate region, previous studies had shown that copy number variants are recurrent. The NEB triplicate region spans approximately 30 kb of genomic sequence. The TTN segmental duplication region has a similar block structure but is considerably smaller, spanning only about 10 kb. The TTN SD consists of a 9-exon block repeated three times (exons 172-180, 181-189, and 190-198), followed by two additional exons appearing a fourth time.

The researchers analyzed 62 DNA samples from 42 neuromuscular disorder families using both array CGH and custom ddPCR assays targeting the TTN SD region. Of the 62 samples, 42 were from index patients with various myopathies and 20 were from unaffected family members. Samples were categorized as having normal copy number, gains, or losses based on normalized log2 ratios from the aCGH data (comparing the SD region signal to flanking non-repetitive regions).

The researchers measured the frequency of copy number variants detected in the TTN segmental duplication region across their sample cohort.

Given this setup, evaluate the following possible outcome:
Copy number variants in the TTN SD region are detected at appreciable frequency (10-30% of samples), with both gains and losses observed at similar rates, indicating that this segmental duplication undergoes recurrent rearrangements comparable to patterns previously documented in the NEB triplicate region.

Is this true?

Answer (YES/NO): NO